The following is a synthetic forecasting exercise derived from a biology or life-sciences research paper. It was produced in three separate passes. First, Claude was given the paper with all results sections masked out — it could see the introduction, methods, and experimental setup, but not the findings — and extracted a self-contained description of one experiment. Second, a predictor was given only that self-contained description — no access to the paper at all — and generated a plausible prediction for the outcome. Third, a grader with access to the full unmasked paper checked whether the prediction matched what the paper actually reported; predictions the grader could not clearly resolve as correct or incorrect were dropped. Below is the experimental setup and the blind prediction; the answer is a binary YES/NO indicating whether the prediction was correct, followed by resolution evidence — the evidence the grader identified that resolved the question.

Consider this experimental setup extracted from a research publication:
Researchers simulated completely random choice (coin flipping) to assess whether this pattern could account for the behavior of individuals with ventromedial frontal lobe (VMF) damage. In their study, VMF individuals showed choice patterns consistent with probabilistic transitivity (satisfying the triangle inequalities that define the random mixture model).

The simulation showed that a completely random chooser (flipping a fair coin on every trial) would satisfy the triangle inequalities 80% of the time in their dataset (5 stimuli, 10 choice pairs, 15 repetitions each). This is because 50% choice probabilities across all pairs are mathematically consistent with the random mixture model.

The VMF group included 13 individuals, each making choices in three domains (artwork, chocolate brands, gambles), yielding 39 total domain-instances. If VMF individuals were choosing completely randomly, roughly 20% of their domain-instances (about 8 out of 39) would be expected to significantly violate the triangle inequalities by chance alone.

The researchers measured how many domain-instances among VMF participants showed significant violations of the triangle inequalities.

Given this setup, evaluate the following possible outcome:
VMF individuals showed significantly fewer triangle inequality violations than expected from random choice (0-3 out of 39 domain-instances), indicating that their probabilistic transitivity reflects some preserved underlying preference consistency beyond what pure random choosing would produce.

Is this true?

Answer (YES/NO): YES